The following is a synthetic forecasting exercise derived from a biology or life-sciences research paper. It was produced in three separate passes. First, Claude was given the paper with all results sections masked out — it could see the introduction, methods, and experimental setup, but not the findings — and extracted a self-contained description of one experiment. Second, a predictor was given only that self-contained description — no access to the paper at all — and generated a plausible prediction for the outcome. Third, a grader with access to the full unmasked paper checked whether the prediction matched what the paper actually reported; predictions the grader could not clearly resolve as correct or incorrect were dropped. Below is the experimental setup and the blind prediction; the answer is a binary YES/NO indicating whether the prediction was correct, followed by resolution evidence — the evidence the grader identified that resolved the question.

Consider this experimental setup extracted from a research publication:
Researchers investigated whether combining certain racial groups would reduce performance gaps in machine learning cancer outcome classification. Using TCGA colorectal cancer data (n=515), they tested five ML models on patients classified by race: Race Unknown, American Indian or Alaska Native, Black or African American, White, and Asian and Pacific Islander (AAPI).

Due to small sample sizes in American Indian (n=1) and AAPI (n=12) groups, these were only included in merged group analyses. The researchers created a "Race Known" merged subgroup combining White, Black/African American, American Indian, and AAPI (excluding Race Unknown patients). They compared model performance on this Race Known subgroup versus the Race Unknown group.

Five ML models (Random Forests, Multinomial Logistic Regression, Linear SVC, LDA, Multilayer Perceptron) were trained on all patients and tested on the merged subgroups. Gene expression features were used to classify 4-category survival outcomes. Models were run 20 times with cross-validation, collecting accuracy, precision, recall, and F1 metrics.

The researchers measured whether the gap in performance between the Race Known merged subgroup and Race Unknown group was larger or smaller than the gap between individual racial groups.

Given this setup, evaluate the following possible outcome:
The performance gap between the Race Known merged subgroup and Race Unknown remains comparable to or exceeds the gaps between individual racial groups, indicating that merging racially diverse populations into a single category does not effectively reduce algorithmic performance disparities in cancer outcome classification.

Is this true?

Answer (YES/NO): NO